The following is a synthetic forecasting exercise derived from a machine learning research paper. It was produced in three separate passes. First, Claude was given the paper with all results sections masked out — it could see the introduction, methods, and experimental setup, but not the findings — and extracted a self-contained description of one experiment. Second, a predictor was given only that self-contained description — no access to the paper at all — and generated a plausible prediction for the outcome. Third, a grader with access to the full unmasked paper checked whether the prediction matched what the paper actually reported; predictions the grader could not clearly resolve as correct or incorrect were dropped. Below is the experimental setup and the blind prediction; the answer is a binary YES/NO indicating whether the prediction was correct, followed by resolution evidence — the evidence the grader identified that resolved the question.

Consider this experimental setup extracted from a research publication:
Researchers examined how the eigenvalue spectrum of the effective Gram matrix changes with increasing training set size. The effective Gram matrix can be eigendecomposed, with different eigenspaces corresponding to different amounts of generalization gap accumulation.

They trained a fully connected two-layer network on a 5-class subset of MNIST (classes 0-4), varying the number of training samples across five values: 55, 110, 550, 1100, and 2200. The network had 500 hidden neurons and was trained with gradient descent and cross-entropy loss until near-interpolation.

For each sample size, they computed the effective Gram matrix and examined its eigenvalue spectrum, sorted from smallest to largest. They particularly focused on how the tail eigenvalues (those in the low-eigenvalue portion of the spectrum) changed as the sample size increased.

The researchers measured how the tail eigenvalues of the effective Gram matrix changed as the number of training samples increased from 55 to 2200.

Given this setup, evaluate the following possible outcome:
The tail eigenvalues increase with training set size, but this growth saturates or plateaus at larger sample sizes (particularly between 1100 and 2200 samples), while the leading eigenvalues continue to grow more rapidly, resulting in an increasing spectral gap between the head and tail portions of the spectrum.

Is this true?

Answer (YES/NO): NO